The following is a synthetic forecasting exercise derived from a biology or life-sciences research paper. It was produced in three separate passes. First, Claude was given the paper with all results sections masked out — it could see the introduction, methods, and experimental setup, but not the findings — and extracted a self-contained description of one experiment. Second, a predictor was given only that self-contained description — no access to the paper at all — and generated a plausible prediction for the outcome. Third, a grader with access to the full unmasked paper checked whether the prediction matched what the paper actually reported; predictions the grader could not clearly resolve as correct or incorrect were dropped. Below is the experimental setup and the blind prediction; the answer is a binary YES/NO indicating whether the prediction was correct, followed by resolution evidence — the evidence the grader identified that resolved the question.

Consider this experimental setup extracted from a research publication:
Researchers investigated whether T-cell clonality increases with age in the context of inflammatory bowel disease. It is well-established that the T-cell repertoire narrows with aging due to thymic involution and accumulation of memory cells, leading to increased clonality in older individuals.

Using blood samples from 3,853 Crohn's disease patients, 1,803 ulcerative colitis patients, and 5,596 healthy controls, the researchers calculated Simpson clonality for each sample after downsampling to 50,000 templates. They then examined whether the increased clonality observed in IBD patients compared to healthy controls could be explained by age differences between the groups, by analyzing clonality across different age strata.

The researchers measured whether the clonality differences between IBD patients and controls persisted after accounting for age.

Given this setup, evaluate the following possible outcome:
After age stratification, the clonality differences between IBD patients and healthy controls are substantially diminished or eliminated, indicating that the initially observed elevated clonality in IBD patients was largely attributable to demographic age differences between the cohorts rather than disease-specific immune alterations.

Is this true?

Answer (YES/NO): NO